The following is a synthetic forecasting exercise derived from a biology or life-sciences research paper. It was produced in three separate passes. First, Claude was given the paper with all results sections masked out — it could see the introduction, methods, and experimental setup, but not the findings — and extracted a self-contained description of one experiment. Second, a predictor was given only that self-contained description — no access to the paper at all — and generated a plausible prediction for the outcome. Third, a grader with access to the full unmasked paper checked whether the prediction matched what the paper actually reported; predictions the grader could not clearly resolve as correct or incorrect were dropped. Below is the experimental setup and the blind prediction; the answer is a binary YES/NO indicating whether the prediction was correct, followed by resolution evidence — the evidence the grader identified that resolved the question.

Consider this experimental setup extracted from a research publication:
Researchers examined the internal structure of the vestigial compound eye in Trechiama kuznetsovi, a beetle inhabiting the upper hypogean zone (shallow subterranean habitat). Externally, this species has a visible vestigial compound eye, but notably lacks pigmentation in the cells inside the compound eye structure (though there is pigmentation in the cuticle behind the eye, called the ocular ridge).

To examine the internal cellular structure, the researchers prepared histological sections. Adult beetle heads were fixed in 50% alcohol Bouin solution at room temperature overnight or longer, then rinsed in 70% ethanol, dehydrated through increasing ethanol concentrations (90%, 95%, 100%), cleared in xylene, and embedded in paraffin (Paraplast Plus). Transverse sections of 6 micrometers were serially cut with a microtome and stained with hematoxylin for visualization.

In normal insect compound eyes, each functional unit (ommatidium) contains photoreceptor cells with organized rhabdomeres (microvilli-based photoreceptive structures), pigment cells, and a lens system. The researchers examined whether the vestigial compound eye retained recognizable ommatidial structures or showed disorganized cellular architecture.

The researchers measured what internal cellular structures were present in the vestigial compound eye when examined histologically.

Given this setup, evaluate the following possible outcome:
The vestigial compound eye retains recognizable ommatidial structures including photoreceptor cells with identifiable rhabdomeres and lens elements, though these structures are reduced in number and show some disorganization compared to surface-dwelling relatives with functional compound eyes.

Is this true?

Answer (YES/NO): NO